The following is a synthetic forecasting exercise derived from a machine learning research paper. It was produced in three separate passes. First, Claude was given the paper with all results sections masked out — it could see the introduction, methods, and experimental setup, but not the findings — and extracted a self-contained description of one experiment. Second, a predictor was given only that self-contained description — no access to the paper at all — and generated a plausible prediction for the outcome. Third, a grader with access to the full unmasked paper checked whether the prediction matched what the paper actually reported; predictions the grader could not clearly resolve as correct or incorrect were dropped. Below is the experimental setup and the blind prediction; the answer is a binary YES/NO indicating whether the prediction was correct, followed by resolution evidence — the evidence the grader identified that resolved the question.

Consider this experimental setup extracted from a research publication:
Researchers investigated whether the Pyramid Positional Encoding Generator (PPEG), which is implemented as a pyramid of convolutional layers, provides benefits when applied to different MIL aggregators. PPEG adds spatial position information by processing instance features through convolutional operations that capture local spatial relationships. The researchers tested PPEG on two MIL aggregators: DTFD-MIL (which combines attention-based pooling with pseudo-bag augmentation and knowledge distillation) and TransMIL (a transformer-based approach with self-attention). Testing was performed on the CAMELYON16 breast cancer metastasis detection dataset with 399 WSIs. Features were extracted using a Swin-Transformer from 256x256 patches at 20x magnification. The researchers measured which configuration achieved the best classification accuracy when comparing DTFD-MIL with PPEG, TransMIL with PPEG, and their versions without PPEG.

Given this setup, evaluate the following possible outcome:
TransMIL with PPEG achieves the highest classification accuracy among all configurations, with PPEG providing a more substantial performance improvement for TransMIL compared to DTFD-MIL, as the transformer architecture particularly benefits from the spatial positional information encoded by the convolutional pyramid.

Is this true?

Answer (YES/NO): NO